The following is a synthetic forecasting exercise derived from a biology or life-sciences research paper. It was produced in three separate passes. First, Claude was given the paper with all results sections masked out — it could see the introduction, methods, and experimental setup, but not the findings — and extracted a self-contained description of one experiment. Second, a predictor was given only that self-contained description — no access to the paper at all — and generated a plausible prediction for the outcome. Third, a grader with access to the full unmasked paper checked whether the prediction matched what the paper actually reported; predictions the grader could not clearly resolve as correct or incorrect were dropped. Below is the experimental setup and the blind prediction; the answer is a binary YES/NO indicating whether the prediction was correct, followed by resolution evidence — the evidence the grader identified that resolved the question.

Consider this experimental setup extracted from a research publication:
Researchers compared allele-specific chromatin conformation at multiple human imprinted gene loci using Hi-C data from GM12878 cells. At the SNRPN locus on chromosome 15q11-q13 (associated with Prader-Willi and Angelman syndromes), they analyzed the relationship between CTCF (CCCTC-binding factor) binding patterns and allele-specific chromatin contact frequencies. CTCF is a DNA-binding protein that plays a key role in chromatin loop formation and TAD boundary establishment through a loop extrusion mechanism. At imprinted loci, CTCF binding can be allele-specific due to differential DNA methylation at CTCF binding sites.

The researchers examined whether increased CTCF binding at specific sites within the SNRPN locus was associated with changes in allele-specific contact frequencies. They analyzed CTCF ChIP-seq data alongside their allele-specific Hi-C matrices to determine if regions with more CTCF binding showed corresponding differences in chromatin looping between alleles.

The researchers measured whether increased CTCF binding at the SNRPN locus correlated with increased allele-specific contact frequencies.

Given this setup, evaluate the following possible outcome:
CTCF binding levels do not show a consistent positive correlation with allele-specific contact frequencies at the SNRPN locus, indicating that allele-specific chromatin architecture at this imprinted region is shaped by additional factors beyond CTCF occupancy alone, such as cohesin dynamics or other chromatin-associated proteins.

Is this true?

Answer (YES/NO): NO